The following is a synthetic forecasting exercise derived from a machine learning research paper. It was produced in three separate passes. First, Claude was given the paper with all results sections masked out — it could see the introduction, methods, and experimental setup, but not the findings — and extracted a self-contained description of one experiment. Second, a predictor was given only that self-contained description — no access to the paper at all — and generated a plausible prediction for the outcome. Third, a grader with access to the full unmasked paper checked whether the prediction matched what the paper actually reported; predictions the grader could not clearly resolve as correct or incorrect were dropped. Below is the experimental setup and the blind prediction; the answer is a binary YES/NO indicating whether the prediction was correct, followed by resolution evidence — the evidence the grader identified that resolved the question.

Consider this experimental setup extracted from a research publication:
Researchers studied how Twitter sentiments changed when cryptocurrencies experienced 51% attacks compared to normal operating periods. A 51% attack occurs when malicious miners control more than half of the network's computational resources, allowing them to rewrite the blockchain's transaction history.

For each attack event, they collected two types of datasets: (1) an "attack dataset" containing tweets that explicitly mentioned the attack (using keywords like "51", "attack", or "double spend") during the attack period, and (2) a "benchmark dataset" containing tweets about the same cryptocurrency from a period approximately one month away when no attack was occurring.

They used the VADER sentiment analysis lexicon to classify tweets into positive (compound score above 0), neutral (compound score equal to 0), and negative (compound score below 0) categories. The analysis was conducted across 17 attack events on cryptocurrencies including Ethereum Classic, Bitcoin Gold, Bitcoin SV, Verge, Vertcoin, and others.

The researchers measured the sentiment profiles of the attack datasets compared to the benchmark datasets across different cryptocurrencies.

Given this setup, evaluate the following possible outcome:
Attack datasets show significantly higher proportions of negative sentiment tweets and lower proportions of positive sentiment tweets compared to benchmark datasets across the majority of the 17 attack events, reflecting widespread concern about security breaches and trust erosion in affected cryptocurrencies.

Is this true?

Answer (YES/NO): YES